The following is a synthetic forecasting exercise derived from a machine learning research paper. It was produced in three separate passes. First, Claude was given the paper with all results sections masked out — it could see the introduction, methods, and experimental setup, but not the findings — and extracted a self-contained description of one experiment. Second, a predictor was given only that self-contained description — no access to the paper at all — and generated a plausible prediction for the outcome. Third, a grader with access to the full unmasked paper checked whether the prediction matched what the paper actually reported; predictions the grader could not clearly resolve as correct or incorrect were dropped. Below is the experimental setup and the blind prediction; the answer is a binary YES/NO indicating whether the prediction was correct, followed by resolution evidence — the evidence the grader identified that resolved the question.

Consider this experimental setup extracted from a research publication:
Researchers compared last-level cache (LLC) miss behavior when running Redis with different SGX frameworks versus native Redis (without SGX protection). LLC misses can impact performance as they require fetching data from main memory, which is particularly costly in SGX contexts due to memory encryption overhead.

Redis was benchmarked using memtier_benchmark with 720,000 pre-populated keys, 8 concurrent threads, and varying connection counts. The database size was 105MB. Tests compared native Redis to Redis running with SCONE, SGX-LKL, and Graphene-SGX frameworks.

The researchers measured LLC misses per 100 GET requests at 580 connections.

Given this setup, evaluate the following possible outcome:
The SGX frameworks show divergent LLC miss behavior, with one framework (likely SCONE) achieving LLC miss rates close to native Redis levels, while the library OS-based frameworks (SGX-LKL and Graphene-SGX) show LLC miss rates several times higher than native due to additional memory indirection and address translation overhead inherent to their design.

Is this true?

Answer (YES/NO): NO